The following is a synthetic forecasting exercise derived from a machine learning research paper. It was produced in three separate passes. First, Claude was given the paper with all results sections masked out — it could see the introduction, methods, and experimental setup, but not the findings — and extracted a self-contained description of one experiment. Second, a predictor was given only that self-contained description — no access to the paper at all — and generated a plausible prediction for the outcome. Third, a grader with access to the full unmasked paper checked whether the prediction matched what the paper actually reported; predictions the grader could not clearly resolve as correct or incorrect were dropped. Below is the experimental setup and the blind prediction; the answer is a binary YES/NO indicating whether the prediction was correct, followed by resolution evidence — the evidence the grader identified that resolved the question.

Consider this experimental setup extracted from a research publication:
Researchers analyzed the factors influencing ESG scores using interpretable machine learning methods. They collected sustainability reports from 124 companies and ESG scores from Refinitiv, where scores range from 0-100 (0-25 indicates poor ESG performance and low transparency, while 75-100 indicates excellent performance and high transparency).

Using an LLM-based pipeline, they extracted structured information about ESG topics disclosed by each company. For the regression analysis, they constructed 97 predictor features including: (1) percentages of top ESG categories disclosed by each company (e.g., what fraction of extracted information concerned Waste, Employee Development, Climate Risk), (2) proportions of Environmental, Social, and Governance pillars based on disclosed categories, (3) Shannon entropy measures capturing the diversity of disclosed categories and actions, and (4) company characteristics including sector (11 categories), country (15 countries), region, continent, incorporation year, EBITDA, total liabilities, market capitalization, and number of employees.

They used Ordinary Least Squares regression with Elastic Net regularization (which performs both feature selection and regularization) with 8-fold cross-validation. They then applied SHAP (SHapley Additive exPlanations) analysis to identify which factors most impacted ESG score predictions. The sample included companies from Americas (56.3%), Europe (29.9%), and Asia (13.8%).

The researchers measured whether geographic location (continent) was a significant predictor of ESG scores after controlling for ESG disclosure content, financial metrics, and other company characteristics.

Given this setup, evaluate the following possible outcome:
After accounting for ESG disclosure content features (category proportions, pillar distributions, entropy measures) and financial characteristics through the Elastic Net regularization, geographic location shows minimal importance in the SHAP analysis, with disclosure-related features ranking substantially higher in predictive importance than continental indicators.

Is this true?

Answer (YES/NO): NO